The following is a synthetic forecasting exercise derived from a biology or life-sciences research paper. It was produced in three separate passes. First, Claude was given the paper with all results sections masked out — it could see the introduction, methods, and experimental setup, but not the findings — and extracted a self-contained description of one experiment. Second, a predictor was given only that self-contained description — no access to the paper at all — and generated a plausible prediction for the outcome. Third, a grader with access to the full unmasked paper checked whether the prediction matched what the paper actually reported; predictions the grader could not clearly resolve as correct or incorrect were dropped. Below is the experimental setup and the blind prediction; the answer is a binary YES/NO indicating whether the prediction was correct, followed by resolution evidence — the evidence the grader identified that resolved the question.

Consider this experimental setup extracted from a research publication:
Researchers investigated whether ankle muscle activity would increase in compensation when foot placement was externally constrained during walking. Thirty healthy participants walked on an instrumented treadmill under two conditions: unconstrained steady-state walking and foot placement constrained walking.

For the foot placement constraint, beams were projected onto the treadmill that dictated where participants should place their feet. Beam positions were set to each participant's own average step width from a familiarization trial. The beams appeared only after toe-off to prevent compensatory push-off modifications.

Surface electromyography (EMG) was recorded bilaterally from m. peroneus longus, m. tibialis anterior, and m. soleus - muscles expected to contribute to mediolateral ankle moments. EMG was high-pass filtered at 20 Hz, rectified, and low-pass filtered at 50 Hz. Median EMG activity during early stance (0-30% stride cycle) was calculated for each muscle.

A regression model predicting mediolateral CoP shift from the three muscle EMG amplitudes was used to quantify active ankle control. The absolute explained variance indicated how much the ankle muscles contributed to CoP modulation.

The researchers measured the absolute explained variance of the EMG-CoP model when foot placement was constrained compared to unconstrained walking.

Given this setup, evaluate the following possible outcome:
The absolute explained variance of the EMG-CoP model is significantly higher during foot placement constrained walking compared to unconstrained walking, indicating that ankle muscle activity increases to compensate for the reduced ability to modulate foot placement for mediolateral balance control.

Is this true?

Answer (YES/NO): NO